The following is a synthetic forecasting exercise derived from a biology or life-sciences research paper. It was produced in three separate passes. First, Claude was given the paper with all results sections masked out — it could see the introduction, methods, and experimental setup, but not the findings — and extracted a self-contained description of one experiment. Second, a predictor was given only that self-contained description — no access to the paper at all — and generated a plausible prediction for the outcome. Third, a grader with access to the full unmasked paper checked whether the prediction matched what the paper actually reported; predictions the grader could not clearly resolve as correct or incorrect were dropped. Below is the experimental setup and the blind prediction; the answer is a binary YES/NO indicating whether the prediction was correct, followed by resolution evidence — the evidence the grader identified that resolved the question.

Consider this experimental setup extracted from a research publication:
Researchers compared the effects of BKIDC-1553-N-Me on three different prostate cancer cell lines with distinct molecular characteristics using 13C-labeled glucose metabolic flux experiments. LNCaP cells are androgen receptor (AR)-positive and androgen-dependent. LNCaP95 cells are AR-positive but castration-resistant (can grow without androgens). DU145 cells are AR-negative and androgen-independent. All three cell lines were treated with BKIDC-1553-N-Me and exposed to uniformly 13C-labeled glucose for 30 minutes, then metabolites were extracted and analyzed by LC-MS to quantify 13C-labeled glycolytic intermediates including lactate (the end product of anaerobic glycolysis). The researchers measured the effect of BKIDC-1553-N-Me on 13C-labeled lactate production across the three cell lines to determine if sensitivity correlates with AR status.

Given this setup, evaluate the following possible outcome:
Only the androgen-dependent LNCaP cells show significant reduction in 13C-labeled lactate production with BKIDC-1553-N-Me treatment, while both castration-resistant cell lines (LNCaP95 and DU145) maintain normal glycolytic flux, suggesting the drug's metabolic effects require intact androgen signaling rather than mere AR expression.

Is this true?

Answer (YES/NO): NO